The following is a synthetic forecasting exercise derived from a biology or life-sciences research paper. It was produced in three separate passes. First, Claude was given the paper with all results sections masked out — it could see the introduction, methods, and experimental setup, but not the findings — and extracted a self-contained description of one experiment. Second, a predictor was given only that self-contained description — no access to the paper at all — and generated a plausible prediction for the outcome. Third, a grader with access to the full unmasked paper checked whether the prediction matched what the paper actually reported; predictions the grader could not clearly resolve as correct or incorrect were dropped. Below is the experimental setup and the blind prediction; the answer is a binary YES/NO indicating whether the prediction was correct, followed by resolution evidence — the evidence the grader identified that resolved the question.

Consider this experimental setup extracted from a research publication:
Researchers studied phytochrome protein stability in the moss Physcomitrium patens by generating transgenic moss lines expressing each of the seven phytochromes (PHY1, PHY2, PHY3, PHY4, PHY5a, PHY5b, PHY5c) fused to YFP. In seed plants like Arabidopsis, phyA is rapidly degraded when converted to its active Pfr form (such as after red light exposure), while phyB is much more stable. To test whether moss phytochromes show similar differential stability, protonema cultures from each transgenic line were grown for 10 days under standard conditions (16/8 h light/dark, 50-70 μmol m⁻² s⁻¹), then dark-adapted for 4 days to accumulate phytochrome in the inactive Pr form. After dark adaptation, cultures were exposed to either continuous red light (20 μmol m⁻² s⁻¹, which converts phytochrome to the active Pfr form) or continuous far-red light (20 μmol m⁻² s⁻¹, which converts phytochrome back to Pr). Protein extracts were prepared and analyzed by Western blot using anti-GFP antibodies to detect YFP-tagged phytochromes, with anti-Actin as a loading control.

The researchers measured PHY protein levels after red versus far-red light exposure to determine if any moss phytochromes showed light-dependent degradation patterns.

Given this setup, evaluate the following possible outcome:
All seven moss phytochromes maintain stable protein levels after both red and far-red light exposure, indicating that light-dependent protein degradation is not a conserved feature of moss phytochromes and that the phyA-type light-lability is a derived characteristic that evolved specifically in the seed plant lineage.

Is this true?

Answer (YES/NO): NO